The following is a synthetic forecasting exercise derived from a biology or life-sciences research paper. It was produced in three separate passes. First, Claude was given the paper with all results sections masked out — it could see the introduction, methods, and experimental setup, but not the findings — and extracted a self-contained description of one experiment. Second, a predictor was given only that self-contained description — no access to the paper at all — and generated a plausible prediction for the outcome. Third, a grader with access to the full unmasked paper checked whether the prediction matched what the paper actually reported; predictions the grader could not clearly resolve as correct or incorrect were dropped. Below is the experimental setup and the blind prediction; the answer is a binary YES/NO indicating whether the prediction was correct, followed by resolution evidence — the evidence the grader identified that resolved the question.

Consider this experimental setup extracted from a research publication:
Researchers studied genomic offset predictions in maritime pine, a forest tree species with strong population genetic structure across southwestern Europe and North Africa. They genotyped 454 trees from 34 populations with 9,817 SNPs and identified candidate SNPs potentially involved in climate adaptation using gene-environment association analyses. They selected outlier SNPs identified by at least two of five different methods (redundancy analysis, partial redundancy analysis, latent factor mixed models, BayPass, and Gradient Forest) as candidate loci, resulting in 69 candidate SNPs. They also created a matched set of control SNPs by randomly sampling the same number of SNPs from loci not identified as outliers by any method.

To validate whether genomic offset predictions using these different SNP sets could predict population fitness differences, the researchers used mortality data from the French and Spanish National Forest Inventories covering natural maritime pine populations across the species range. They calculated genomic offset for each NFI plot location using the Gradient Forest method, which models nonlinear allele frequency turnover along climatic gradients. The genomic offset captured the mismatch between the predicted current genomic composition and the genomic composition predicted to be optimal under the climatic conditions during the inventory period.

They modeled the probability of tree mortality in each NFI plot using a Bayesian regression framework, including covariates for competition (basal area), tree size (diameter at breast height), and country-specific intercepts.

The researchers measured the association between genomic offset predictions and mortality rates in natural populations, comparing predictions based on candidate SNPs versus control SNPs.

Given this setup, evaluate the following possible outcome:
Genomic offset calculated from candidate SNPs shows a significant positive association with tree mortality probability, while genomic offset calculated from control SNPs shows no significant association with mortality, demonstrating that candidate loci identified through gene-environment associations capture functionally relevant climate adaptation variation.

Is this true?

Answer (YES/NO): NO